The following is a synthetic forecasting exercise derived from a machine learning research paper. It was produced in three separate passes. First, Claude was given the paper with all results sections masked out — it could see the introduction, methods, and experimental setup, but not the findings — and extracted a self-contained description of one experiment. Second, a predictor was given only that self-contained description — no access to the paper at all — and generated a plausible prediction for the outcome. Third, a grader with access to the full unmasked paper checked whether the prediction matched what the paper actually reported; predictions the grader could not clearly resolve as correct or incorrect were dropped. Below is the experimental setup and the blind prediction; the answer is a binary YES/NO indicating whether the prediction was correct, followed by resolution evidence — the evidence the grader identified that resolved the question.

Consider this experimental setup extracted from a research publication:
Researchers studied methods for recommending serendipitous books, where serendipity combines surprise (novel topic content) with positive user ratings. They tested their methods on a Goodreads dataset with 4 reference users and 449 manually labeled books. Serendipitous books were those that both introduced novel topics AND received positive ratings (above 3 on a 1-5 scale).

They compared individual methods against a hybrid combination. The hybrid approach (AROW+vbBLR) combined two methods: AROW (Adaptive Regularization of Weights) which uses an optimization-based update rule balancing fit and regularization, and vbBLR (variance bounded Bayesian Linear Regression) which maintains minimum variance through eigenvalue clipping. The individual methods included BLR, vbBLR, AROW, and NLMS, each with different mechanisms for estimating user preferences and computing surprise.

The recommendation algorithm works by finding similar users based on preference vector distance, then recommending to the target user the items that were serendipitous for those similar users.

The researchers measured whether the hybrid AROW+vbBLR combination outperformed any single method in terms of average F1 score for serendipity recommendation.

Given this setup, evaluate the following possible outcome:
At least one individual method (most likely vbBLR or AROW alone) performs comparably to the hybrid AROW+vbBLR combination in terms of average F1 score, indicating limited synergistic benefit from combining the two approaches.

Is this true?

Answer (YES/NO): NO